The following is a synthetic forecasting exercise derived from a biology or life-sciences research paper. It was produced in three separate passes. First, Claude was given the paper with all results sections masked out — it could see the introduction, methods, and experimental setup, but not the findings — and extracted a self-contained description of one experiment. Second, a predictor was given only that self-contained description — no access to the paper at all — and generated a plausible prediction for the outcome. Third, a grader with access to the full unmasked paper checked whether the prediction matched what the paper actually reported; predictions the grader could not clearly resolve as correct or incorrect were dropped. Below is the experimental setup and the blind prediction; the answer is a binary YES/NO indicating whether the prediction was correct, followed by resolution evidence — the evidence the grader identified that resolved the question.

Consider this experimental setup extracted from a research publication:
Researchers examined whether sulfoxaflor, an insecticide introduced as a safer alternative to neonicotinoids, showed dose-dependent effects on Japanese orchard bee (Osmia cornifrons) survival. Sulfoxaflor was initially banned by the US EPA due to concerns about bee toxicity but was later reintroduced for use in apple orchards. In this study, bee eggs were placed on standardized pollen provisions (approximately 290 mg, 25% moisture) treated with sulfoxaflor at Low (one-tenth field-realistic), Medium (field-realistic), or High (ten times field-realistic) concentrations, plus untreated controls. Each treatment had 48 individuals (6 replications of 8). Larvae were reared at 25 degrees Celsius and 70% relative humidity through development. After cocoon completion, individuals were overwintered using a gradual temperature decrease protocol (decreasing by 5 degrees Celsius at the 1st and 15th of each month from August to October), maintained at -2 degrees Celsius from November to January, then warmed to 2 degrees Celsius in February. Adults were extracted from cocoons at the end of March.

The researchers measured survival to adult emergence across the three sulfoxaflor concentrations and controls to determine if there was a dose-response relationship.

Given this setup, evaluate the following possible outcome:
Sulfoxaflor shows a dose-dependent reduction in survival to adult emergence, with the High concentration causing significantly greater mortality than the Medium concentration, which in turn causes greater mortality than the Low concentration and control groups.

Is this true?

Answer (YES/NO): NO